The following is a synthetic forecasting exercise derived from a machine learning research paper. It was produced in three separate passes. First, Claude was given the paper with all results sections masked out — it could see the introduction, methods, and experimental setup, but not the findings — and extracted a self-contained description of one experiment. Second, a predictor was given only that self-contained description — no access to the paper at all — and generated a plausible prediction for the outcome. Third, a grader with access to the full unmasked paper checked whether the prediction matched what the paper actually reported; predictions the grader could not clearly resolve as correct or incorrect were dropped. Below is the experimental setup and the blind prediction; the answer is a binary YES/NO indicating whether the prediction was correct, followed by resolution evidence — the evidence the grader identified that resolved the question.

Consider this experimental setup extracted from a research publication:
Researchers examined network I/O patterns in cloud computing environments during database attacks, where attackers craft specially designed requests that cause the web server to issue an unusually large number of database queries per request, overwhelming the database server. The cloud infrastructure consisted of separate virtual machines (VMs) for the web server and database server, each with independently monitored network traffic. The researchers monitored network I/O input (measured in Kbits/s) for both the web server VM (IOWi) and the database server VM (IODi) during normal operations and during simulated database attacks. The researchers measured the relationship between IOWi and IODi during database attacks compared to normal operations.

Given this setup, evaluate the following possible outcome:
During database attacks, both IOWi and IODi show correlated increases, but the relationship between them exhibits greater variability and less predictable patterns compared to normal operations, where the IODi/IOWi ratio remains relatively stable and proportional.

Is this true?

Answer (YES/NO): NO